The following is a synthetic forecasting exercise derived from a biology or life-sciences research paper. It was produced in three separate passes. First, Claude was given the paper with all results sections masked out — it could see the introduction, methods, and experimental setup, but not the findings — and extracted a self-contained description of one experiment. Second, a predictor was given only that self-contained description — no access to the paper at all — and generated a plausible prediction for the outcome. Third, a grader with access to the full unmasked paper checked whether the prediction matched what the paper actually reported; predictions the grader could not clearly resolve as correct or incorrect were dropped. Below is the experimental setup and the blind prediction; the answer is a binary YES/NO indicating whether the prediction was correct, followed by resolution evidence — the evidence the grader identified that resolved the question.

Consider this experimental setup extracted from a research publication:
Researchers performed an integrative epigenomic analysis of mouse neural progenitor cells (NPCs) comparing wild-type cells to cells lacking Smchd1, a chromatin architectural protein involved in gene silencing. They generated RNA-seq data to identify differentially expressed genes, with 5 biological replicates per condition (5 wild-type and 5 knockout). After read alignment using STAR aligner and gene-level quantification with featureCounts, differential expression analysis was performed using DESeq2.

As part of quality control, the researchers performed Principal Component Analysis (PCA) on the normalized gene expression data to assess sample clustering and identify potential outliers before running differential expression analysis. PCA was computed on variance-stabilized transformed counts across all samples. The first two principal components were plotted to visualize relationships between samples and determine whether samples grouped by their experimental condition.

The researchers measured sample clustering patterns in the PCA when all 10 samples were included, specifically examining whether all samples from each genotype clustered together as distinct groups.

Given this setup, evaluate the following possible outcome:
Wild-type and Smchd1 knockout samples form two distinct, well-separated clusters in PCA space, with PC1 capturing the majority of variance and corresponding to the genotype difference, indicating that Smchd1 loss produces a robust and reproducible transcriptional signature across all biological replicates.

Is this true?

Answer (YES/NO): NO